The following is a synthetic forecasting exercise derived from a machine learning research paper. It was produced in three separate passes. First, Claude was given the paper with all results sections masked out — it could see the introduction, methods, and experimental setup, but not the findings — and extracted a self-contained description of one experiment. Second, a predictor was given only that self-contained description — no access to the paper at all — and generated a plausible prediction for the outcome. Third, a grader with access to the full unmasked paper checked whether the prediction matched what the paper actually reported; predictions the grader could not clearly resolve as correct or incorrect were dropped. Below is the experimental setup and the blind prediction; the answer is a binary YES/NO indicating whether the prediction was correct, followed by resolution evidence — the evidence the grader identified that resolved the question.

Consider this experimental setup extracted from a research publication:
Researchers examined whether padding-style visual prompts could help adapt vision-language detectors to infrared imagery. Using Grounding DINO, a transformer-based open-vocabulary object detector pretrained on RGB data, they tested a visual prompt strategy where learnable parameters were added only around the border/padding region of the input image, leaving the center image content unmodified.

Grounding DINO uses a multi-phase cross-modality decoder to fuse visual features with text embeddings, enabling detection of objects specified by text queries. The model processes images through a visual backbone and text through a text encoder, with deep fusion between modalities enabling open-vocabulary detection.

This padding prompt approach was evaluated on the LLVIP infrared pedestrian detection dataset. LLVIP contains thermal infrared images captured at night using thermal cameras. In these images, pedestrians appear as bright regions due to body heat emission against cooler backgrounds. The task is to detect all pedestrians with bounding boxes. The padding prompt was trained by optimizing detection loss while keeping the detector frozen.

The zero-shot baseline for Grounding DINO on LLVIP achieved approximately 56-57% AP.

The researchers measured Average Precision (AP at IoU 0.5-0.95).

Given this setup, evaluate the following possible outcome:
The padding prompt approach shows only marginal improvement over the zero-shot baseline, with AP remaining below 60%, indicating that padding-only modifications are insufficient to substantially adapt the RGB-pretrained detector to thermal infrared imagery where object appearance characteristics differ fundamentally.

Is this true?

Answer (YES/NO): NO